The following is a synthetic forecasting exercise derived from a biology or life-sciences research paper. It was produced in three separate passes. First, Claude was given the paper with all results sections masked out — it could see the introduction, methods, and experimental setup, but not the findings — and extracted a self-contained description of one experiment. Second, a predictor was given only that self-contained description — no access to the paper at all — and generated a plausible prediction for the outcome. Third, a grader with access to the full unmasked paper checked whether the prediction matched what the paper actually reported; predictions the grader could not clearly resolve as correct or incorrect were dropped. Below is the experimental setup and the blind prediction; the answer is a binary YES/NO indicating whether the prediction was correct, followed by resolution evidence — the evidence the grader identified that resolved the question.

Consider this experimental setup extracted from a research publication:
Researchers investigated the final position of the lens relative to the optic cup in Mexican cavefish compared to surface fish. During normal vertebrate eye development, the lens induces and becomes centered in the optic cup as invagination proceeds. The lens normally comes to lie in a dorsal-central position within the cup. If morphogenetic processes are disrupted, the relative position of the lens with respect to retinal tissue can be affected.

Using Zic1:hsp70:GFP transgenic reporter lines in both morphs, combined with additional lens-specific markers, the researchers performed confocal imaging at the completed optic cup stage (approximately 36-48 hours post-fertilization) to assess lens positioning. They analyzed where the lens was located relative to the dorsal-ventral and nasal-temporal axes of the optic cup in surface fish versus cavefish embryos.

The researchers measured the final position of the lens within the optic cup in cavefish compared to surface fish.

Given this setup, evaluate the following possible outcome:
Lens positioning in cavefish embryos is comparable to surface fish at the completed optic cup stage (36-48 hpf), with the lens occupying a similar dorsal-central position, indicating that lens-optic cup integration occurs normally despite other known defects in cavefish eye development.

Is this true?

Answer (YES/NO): NO